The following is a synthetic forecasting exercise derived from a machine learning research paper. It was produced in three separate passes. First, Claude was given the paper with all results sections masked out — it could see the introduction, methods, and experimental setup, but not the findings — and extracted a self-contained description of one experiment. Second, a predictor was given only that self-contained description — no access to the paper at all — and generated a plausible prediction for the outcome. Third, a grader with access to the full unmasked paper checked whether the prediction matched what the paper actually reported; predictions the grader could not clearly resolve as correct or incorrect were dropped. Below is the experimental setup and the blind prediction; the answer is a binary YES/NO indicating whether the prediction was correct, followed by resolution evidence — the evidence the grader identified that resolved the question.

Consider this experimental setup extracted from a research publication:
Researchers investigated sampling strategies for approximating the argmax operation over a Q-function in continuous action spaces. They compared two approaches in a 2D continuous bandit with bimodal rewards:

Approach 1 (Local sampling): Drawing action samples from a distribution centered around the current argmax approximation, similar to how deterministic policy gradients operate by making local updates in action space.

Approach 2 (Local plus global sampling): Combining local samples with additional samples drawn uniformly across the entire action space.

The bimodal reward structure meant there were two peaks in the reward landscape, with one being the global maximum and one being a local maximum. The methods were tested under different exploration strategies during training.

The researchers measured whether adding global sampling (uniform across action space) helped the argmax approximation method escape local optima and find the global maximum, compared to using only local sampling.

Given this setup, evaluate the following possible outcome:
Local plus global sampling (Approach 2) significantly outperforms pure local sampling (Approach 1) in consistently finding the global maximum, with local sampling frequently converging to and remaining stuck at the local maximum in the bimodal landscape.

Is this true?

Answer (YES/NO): YES